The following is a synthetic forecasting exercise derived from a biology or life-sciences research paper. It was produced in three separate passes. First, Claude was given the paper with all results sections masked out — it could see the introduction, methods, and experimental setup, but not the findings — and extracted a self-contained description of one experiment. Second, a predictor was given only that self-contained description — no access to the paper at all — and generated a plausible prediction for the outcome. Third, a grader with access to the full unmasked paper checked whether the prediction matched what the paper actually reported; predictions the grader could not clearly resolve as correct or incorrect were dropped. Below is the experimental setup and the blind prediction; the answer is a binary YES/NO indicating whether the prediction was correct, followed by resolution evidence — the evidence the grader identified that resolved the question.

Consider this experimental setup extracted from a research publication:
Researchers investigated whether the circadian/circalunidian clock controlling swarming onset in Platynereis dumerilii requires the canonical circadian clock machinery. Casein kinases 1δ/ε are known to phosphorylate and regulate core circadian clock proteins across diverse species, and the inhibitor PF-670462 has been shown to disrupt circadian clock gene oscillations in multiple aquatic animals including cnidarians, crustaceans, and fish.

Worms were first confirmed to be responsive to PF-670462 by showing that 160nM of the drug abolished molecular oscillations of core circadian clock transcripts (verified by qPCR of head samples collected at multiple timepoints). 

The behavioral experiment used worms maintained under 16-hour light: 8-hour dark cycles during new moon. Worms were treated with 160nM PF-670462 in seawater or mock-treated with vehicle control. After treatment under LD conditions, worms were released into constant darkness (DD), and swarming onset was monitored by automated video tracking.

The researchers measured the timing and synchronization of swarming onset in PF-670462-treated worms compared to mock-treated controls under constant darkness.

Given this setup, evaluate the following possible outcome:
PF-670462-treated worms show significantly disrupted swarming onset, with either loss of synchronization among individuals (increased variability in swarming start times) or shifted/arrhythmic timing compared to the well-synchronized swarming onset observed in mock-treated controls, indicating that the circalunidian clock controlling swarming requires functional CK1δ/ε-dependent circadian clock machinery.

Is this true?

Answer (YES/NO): YES